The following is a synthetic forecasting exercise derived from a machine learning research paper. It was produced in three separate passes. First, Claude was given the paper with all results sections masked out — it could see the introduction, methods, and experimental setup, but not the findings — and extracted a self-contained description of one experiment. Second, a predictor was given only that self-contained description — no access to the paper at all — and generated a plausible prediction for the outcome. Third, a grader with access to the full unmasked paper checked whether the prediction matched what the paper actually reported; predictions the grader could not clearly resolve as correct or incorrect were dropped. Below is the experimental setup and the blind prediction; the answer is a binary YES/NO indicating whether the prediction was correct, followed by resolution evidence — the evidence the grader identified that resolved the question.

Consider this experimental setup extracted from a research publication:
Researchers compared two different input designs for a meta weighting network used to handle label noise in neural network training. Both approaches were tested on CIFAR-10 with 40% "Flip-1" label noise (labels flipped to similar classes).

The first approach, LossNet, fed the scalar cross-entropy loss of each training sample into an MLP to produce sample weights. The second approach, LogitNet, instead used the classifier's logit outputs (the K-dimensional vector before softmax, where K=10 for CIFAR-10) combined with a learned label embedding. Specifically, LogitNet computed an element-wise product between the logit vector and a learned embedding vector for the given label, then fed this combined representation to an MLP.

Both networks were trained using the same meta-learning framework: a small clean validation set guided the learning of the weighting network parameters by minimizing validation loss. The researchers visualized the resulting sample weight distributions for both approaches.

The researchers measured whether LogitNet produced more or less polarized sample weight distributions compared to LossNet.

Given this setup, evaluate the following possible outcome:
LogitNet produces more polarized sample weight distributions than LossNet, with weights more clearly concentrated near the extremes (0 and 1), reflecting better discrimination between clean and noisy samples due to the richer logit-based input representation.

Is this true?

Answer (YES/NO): NO